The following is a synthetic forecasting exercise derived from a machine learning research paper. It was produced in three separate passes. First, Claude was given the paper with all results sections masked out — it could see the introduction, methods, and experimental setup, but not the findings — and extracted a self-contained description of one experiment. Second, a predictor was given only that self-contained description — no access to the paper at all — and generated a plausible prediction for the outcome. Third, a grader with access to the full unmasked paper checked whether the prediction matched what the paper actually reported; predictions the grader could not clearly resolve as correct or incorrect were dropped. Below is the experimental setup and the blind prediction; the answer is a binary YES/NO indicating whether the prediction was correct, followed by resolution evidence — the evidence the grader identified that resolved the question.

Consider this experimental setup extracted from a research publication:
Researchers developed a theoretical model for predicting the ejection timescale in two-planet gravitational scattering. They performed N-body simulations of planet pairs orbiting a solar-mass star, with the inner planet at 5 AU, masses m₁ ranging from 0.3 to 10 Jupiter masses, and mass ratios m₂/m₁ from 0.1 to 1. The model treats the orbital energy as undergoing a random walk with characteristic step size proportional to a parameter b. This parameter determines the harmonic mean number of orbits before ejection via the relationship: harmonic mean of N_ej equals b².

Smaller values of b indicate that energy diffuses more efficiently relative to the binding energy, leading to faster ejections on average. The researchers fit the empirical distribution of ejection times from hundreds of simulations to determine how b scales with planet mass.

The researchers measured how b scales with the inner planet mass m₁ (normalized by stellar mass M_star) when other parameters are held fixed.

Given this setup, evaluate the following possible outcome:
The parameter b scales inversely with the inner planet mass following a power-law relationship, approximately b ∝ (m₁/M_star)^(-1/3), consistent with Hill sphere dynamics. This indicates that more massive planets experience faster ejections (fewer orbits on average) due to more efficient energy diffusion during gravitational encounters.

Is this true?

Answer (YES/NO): NO